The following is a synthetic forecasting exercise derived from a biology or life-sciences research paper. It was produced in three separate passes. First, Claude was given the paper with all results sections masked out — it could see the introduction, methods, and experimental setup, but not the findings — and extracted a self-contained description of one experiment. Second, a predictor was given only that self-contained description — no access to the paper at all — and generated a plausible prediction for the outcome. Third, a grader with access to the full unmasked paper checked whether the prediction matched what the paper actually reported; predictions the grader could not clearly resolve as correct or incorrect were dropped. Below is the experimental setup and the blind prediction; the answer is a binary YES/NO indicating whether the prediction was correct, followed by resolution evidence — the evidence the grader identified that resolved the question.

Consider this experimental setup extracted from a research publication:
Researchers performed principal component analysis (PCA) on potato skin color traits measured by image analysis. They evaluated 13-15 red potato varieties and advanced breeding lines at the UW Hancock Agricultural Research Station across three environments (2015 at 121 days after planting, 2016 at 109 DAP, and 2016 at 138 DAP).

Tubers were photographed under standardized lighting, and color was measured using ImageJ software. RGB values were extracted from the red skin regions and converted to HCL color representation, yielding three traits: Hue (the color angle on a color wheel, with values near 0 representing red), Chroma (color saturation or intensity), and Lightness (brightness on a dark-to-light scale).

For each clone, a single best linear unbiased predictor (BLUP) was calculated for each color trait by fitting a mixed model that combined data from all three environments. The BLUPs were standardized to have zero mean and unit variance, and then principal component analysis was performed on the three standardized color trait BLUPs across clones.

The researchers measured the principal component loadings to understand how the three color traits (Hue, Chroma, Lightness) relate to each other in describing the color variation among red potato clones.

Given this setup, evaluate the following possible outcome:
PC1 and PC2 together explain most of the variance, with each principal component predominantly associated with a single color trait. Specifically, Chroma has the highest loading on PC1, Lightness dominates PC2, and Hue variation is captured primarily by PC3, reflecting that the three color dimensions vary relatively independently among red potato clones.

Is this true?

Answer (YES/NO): NO